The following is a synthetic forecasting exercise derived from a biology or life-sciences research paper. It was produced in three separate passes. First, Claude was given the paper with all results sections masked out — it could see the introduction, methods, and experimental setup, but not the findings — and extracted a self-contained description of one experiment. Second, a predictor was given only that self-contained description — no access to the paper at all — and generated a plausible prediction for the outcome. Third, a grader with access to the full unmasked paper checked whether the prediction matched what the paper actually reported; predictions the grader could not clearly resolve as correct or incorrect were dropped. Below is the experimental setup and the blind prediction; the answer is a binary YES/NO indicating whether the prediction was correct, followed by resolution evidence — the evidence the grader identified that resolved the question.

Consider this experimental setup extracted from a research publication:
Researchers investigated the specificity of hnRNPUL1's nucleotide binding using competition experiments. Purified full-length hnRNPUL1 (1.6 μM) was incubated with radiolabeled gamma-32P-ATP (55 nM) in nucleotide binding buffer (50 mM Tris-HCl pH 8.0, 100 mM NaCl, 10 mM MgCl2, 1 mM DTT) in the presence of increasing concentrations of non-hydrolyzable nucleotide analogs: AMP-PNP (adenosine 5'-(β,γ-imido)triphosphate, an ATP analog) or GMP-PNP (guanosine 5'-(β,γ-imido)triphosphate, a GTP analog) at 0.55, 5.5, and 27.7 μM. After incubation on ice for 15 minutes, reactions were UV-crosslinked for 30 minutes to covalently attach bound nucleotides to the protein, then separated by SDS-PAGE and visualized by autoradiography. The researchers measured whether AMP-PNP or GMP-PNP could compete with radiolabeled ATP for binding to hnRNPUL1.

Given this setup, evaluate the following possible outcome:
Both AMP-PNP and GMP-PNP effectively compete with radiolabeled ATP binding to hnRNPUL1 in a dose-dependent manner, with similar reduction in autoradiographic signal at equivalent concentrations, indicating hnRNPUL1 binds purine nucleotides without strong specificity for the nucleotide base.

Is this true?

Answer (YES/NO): YES